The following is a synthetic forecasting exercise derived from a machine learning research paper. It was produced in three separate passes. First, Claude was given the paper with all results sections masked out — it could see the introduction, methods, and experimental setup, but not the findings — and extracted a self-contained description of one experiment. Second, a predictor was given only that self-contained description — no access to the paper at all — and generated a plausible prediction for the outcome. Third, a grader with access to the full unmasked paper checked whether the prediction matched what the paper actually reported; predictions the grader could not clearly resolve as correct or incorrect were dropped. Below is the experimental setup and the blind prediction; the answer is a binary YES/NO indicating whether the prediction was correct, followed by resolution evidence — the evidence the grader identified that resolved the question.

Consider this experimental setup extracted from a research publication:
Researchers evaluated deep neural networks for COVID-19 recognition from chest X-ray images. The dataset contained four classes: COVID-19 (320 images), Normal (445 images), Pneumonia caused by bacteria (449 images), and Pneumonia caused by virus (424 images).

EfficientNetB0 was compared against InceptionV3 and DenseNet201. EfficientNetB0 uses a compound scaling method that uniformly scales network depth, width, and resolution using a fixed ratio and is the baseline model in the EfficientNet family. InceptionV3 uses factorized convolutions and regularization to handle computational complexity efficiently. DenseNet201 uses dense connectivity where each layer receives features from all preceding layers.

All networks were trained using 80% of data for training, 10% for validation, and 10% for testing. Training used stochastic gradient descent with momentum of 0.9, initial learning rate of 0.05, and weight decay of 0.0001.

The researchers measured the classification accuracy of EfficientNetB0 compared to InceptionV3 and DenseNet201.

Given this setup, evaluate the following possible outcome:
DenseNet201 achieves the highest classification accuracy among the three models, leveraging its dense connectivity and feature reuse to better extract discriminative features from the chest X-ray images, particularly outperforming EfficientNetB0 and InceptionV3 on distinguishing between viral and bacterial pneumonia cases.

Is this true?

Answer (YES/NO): NO